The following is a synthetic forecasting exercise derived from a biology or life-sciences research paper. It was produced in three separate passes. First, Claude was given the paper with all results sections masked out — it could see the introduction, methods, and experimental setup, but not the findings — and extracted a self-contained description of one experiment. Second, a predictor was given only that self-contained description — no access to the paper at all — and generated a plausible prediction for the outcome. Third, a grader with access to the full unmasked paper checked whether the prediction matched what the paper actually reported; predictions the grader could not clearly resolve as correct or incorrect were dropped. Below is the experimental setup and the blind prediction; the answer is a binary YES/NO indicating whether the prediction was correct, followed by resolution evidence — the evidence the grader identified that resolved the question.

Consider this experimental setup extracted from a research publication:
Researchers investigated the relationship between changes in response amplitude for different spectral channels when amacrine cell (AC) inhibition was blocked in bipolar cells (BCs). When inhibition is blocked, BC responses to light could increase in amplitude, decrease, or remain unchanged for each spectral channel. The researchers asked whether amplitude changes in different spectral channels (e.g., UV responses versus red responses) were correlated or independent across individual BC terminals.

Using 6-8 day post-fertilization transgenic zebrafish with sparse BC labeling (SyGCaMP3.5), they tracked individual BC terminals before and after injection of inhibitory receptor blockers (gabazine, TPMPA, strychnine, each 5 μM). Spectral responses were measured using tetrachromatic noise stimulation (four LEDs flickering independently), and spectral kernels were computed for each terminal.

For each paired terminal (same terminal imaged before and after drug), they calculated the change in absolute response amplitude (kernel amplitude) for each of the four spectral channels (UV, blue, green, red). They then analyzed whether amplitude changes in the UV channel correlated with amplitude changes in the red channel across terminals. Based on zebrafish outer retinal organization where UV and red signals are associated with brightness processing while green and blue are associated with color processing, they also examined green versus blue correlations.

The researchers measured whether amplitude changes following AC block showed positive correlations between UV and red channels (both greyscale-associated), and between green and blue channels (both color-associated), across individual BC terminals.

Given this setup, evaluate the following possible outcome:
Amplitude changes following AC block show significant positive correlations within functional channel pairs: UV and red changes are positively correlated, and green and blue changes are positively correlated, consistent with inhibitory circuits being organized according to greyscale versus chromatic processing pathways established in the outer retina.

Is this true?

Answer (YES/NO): NO